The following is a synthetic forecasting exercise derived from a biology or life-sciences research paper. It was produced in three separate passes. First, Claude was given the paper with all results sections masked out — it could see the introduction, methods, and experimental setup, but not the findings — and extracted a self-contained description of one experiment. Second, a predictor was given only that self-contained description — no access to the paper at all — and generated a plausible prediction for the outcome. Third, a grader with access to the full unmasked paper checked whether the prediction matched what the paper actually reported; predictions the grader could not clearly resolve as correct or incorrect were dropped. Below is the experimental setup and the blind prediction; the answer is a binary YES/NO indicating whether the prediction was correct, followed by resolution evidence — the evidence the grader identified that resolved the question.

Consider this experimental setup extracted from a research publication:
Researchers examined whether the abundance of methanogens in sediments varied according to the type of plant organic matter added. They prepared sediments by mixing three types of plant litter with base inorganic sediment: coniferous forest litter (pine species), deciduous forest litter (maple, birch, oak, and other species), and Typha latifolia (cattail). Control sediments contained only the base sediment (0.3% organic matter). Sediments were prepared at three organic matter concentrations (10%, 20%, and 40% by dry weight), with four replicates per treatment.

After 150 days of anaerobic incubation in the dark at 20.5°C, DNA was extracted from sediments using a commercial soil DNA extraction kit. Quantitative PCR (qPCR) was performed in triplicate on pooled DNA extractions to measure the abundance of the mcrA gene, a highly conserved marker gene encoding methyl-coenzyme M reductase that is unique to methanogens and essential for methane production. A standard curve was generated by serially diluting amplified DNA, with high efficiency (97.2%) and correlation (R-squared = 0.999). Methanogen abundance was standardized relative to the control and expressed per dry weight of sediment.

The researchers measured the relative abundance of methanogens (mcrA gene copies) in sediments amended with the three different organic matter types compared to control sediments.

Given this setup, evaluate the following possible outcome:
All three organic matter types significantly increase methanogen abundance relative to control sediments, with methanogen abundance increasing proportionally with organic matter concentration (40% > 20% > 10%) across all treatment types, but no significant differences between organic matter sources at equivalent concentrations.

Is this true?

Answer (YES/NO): NO